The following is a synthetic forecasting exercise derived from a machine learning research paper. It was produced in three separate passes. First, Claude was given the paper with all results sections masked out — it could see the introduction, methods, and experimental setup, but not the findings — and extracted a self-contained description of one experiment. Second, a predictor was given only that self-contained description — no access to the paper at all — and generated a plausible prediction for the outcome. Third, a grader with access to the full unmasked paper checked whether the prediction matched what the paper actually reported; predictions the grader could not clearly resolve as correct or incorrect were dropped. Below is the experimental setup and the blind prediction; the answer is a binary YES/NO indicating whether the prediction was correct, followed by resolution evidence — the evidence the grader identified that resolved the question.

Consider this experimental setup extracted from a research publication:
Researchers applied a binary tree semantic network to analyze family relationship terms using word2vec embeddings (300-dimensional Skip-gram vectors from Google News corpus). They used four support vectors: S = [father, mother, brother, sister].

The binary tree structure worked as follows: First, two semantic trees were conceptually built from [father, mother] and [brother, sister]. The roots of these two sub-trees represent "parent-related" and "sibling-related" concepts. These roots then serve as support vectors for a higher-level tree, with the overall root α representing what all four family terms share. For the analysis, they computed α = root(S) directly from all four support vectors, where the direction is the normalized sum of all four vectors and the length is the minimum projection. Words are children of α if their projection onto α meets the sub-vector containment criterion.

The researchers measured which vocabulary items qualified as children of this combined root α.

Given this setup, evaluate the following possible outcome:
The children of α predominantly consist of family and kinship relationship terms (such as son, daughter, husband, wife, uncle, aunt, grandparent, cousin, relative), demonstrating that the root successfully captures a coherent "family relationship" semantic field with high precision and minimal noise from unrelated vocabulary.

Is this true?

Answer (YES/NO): YES